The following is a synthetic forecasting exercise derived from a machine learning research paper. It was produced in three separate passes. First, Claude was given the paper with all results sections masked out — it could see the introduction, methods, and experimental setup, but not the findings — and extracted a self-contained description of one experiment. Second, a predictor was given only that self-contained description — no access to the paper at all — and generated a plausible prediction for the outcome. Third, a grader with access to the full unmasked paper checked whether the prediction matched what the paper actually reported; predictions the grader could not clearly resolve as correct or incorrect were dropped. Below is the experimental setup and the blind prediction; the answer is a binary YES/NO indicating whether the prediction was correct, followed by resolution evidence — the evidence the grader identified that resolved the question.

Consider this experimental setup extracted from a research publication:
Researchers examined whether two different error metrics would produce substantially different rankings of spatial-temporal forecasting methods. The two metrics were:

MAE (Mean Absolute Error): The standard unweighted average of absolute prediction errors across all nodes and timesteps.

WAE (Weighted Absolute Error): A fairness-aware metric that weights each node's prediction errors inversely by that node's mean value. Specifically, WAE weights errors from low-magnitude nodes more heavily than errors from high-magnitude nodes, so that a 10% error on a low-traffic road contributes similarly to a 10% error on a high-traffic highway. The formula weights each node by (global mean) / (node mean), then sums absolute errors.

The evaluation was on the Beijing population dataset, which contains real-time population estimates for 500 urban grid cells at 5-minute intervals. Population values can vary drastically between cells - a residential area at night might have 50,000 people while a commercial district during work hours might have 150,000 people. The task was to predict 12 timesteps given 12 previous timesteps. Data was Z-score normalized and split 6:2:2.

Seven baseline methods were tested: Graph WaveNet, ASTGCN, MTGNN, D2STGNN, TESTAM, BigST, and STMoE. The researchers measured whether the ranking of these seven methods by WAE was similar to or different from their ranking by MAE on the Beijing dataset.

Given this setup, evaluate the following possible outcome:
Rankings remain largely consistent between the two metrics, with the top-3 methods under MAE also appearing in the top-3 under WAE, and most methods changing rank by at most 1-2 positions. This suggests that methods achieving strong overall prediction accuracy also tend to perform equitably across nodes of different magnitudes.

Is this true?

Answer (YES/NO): YES